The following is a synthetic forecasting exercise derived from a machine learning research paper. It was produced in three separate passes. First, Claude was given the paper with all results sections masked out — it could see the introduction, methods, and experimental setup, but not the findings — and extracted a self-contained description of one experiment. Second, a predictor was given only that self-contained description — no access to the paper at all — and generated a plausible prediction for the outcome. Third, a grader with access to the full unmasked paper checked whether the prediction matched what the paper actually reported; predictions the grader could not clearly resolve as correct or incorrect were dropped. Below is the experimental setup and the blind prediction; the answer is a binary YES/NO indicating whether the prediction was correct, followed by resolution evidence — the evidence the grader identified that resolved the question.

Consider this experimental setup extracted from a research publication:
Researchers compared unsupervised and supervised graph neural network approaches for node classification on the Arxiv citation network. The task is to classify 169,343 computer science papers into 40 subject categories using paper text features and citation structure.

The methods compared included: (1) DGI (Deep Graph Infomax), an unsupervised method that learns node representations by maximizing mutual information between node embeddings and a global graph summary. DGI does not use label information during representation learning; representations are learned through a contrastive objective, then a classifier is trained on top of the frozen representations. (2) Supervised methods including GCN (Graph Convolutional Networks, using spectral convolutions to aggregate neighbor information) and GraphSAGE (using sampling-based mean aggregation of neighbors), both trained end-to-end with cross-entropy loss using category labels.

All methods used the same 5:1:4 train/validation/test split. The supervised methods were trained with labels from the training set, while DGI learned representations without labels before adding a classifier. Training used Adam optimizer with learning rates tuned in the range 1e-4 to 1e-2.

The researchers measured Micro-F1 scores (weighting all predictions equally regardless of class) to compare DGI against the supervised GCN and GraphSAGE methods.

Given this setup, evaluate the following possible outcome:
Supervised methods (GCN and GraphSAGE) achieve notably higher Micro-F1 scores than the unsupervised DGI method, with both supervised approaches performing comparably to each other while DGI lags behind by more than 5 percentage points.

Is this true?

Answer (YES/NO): YES